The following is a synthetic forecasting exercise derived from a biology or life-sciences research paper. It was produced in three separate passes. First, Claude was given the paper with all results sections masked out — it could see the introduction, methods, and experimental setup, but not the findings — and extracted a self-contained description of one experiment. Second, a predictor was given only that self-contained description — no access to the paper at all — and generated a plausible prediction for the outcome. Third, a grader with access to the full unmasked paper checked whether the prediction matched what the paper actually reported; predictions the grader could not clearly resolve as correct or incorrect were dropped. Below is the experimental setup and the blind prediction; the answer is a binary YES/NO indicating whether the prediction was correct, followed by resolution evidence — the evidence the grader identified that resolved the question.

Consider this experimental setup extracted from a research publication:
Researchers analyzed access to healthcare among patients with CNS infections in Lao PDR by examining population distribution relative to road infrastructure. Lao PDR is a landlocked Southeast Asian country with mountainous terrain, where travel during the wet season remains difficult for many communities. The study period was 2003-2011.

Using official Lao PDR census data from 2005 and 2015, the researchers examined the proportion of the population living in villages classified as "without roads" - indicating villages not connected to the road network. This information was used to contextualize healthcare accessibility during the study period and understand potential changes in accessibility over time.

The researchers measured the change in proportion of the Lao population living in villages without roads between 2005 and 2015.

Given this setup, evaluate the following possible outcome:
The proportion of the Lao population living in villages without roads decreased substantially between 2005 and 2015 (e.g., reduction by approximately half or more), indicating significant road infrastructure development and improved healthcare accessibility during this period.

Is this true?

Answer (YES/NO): YES